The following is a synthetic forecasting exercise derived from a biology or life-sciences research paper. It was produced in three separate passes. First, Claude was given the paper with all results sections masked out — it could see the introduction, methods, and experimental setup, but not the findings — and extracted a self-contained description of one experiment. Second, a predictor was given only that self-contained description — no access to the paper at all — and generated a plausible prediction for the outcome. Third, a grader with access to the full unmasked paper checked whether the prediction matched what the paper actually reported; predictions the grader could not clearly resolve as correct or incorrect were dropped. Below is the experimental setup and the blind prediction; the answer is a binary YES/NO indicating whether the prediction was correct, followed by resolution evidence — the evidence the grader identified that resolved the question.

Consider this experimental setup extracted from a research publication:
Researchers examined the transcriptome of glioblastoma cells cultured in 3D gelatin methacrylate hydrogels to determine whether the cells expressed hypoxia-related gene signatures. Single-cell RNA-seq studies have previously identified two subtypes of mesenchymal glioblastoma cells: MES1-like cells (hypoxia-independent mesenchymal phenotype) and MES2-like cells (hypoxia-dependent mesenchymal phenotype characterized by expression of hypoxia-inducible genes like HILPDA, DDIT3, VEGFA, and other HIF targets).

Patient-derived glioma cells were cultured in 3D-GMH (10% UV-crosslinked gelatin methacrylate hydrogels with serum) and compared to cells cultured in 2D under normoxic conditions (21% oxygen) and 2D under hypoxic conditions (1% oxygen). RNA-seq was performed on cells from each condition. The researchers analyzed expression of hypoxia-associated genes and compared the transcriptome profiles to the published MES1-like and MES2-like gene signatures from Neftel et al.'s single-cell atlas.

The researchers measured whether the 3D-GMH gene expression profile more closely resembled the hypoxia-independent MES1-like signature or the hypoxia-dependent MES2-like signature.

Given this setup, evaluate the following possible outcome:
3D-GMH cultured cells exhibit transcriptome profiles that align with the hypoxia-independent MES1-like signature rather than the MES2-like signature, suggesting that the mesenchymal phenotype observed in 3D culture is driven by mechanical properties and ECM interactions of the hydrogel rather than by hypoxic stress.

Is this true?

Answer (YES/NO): YES